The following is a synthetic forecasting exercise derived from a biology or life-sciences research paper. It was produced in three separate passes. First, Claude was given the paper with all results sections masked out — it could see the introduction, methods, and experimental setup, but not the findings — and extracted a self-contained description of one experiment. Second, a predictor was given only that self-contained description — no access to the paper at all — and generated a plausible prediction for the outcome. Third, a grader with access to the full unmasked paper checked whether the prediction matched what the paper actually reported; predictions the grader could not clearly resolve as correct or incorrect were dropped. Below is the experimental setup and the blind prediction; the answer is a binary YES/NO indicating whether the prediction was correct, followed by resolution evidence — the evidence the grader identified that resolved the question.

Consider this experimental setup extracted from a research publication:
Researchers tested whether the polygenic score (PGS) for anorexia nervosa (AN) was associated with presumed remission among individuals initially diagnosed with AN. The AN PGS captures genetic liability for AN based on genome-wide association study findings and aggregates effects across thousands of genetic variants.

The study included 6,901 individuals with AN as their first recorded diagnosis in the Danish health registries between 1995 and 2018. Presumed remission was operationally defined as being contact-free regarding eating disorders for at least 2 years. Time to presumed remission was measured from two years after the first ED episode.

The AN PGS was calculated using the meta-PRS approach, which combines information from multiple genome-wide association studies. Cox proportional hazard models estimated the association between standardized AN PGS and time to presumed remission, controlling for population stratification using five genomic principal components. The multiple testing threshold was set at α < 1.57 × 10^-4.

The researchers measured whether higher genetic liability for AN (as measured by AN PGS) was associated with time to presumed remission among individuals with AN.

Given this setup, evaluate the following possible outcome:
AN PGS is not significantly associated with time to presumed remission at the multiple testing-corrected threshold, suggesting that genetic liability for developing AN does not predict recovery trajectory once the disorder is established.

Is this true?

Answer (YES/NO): YES